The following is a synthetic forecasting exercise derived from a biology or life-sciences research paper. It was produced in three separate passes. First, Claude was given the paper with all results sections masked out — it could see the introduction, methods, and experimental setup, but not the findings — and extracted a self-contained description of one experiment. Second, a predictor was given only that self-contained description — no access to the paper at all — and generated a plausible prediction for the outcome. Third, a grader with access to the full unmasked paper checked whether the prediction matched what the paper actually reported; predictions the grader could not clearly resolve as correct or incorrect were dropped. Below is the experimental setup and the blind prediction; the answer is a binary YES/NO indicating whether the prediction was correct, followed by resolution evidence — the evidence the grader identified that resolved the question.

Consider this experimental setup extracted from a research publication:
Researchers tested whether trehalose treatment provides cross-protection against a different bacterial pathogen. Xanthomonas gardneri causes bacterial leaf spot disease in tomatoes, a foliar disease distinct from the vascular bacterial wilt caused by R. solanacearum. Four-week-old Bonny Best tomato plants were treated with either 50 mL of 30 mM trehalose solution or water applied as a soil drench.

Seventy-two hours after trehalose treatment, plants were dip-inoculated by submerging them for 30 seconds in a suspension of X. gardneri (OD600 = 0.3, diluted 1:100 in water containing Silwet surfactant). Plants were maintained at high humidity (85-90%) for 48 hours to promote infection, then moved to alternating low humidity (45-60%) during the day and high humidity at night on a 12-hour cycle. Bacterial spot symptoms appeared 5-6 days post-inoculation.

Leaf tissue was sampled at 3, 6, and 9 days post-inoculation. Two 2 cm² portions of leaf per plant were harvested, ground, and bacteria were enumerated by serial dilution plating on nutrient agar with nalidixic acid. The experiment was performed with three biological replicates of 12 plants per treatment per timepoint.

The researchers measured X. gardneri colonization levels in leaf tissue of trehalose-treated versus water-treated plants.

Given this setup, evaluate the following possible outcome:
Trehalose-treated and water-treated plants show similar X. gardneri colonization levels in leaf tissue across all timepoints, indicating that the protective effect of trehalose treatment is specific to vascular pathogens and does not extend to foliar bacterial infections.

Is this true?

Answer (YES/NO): YES